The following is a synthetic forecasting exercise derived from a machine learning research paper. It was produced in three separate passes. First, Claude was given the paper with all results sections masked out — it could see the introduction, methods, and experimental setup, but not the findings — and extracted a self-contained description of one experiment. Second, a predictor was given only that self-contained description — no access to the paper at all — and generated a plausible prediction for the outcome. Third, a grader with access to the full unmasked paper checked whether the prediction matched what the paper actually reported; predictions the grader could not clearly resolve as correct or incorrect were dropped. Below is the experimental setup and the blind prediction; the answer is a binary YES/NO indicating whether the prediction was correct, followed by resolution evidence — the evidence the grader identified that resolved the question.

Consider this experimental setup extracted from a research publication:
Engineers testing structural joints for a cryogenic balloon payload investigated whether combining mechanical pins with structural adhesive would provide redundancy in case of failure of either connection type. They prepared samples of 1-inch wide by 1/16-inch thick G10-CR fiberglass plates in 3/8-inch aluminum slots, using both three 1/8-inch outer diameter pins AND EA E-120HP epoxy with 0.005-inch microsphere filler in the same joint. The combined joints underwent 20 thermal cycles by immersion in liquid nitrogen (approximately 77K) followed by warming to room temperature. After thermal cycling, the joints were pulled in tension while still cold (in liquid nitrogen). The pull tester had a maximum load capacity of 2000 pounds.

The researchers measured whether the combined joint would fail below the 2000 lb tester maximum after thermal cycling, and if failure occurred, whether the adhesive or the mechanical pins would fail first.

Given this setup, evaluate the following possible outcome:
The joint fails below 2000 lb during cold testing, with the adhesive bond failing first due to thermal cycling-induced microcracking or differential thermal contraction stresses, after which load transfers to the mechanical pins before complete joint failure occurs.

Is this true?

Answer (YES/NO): NO